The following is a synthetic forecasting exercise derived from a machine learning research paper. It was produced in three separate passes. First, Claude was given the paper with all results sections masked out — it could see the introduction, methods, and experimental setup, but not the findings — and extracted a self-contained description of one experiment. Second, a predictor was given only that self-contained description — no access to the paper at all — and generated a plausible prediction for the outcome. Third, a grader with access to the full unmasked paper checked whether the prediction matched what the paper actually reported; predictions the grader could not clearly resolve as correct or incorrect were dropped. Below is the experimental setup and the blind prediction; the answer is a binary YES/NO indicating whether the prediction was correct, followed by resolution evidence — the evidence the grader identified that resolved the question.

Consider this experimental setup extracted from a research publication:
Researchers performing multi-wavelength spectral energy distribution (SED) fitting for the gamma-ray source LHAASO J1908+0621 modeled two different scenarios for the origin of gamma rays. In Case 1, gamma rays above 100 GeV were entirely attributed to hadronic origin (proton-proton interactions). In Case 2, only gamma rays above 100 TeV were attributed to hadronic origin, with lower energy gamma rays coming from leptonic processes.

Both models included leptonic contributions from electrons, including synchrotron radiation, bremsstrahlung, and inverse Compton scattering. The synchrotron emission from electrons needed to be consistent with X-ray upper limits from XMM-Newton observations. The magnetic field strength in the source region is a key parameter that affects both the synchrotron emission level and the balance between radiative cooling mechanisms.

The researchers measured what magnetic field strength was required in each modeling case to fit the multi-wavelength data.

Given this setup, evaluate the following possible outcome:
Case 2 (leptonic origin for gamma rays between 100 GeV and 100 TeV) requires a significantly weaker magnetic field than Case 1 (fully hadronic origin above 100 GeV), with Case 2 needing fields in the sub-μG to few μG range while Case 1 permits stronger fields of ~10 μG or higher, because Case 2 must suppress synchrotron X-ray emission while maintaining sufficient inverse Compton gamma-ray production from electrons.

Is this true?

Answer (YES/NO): YES